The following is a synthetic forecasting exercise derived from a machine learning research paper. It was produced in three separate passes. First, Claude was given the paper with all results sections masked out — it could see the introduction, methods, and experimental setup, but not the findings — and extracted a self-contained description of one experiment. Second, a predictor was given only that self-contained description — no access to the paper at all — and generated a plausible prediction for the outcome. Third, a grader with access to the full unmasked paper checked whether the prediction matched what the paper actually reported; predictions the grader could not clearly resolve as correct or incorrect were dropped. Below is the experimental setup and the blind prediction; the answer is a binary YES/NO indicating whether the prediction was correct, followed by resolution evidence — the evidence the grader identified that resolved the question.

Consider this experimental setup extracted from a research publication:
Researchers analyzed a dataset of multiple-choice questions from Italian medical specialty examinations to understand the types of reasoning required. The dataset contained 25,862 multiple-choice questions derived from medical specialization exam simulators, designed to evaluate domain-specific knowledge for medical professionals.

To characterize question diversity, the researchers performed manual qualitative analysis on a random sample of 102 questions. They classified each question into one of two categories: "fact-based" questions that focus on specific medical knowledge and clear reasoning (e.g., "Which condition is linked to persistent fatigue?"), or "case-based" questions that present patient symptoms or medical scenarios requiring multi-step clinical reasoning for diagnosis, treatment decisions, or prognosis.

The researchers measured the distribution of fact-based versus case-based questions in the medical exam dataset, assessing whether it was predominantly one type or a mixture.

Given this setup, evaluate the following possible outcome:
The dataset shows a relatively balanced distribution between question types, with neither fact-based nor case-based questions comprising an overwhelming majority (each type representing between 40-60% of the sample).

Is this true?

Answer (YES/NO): NO